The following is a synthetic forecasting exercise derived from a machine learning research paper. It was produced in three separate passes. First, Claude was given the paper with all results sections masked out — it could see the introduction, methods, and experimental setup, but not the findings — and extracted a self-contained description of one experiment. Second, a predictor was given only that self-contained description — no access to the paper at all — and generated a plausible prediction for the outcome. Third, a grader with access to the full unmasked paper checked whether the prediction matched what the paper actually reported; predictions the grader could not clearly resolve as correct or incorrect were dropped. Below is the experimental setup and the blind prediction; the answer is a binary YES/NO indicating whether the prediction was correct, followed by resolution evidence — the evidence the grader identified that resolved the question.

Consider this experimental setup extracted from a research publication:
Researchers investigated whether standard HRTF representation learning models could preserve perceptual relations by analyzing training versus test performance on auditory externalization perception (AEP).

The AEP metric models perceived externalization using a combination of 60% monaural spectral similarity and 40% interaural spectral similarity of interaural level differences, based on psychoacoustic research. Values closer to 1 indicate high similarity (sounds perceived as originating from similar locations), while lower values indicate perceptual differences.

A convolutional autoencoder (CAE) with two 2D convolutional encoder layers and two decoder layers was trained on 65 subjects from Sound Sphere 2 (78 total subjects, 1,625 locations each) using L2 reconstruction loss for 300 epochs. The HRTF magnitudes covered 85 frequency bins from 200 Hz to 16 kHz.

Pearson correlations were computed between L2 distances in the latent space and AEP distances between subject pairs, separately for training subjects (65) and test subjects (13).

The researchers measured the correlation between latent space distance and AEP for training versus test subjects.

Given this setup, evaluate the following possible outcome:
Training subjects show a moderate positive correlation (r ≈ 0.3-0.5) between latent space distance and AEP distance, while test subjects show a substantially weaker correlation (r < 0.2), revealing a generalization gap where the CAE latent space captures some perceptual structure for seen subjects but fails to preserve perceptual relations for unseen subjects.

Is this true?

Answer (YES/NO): NO